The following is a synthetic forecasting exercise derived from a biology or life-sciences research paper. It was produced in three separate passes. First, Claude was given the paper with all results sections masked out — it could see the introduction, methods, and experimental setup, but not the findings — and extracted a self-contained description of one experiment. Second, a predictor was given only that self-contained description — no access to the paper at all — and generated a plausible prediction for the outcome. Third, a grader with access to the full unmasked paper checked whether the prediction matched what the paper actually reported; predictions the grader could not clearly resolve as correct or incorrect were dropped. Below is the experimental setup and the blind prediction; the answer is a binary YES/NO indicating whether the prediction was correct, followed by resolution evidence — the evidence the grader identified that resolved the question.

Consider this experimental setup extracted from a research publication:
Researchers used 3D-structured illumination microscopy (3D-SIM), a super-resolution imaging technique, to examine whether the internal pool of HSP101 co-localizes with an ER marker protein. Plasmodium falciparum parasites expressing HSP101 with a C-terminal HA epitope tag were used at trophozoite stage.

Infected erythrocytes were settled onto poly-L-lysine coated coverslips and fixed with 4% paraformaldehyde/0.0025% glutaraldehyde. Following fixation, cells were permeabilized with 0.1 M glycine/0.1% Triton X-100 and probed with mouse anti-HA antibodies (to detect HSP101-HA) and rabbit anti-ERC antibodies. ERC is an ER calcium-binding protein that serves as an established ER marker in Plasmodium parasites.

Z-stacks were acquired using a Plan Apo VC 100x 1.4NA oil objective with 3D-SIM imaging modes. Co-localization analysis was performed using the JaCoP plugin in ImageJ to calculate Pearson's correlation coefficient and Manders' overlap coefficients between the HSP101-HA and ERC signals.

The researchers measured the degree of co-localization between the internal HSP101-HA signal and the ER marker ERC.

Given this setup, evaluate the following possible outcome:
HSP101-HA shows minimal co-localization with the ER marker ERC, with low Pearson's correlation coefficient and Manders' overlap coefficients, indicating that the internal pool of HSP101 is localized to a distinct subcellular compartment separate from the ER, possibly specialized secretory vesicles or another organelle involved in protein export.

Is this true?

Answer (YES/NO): NO